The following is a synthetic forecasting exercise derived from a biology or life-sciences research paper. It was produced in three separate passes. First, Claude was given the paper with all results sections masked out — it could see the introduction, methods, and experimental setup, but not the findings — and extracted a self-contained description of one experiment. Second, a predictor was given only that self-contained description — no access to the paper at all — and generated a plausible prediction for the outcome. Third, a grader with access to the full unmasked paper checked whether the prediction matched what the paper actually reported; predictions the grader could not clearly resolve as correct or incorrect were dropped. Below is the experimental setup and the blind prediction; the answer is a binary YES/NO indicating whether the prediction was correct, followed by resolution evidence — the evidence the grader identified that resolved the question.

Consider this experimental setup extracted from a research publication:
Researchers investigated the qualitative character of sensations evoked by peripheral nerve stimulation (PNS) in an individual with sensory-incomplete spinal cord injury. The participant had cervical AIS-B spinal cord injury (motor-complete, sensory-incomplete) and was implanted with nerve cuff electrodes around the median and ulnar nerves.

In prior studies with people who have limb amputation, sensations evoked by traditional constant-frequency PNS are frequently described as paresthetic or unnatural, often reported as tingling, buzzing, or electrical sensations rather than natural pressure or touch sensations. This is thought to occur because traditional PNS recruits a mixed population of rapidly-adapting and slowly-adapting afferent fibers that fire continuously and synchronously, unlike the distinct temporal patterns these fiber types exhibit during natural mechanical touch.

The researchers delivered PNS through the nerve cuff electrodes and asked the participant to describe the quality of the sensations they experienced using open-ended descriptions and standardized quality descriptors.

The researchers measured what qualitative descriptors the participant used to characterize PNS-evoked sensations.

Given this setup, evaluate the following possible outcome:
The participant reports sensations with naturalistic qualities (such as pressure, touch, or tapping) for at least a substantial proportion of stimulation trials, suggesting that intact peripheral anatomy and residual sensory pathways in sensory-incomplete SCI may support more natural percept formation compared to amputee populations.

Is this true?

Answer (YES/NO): NO